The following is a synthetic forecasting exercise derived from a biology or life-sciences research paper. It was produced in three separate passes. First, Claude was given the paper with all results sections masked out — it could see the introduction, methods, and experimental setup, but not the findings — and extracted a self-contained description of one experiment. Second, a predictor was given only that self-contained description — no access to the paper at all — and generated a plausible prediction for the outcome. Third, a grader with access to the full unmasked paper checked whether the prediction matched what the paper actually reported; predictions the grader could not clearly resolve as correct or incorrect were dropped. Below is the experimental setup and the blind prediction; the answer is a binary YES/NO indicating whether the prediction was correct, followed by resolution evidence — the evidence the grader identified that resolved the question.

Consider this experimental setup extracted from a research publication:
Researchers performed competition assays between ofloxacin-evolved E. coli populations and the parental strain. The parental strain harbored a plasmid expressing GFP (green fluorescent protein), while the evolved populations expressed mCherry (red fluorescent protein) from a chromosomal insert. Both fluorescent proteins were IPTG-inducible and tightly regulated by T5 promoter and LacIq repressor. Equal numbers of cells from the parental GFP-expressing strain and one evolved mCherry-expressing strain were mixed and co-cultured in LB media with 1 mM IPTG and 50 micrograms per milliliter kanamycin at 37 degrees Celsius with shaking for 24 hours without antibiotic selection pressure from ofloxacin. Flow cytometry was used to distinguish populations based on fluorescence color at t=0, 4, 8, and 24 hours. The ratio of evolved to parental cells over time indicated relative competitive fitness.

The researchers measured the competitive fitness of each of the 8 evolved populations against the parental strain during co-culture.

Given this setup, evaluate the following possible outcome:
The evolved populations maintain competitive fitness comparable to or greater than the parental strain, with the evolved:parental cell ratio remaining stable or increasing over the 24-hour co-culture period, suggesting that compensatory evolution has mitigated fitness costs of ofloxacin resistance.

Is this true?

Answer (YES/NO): NO